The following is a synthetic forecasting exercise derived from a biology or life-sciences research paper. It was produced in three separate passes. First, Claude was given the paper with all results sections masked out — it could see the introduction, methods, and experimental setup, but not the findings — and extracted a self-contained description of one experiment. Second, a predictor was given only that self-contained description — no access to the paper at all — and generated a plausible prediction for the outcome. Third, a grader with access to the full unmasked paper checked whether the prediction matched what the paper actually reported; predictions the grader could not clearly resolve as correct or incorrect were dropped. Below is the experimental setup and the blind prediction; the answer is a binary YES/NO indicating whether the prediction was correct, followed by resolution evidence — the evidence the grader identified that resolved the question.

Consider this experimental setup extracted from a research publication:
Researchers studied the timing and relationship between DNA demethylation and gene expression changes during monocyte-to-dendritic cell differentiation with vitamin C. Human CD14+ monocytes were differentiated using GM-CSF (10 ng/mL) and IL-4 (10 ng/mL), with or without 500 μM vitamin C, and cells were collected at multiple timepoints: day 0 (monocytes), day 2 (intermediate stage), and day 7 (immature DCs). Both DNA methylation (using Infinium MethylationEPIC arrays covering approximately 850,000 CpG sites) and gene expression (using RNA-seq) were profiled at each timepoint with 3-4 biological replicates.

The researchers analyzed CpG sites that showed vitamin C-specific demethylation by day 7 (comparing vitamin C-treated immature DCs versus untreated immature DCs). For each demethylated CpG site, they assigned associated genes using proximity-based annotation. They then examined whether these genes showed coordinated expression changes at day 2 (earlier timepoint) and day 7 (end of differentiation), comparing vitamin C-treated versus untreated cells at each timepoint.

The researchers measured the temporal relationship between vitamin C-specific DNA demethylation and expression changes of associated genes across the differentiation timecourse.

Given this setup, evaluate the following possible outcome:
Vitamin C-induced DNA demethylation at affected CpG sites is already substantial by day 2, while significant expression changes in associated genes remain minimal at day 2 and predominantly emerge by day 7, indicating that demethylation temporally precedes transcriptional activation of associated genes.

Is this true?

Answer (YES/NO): NO